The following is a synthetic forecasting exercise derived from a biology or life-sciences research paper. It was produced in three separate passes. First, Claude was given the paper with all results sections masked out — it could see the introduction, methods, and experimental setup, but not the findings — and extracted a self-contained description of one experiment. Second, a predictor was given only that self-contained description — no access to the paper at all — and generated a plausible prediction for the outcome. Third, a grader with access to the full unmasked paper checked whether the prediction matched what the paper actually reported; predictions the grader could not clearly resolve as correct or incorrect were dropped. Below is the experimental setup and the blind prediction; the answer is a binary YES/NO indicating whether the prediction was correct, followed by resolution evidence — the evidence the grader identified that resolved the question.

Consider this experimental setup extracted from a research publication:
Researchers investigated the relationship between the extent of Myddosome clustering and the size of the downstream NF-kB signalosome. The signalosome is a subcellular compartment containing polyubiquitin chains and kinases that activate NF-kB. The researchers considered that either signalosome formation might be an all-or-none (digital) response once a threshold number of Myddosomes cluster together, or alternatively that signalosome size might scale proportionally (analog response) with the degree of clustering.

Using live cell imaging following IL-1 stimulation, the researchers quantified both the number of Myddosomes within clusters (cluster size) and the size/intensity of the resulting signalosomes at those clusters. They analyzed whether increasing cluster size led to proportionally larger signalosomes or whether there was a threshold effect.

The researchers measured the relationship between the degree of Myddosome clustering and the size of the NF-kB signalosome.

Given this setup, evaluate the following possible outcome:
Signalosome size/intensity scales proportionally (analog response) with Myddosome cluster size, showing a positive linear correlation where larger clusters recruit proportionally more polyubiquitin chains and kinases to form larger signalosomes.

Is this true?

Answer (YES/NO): YES